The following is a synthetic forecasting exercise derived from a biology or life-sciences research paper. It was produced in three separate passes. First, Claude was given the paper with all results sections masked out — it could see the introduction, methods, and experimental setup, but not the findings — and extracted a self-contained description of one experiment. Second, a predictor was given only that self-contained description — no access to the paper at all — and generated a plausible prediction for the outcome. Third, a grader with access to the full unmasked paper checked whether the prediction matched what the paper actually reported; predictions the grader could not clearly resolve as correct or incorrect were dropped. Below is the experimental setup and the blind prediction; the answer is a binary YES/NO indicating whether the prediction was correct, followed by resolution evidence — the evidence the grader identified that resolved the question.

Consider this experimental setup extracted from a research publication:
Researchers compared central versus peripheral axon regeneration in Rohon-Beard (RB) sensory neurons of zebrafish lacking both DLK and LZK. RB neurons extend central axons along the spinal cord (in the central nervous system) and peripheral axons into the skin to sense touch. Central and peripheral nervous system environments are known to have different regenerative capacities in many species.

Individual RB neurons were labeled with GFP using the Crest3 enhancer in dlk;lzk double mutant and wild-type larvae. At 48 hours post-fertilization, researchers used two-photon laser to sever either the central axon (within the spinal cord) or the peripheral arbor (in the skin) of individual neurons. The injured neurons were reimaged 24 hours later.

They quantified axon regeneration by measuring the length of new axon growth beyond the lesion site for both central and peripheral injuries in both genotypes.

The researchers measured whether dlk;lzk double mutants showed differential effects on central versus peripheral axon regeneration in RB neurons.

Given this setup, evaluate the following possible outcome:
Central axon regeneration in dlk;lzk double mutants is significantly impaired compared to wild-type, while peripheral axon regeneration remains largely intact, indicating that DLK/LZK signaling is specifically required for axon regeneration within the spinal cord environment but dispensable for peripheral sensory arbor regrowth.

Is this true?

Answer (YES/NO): NO